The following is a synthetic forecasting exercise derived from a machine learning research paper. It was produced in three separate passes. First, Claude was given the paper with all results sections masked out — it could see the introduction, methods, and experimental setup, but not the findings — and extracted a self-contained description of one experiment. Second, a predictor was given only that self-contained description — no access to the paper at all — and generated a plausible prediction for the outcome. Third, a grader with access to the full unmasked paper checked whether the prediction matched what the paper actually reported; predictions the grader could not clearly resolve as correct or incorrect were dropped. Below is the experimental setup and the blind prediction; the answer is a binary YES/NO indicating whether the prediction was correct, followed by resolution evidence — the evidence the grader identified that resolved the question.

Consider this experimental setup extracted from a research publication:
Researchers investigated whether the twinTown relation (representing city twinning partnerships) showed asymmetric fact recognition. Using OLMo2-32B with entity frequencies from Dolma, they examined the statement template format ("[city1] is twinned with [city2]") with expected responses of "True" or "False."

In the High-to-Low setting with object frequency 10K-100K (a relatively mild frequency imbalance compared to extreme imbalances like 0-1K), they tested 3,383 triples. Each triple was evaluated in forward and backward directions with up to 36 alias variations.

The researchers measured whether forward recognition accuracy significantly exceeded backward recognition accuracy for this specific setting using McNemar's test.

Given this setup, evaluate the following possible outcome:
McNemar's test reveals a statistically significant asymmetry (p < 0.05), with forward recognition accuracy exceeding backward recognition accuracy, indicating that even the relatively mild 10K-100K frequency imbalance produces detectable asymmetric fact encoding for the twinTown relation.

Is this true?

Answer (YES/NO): NO